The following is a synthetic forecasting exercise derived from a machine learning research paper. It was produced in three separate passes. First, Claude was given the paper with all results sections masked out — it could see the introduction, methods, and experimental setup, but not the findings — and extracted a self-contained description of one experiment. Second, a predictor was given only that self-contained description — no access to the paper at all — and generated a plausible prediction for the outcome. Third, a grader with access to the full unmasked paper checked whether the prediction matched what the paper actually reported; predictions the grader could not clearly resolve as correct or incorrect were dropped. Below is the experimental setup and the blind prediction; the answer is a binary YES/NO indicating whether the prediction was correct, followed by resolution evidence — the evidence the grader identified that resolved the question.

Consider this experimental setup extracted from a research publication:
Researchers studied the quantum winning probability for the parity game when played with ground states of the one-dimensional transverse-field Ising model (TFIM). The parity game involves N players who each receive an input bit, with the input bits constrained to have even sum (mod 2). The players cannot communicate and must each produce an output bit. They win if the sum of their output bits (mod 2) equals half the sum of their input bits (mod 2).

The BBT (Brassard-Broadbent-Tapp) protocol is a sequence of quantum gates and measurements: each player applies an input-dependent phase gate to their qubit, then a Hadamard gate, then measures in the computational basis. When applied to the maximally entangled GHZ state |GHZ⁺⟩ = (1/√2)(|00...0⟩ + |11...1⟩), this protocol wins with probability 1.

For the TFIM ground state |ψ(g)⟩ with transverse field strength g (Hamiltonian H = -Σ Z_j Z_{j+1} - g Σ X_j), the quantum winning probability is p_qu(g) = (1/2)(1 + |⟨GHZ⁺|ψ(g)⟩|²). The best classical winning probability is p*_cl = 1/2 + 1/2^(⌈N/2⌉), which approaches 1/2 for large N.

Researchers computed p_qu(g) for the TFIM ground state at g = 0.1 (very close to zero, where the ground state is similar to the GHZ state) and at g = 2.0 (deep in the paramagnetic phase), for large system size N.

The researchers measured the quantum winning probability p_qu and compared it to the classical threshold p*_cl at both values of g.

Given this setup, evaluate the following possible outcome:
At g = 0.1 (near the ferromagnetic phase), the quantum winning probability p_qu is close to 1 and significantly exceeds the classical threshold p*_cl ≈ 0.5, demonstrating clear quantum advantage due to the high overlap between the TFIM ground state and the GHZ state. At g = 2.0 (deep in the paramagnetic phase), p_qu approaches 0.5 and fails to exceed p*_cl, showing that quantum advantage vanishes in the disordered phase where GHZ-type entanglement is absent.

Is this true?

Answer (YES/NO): NO